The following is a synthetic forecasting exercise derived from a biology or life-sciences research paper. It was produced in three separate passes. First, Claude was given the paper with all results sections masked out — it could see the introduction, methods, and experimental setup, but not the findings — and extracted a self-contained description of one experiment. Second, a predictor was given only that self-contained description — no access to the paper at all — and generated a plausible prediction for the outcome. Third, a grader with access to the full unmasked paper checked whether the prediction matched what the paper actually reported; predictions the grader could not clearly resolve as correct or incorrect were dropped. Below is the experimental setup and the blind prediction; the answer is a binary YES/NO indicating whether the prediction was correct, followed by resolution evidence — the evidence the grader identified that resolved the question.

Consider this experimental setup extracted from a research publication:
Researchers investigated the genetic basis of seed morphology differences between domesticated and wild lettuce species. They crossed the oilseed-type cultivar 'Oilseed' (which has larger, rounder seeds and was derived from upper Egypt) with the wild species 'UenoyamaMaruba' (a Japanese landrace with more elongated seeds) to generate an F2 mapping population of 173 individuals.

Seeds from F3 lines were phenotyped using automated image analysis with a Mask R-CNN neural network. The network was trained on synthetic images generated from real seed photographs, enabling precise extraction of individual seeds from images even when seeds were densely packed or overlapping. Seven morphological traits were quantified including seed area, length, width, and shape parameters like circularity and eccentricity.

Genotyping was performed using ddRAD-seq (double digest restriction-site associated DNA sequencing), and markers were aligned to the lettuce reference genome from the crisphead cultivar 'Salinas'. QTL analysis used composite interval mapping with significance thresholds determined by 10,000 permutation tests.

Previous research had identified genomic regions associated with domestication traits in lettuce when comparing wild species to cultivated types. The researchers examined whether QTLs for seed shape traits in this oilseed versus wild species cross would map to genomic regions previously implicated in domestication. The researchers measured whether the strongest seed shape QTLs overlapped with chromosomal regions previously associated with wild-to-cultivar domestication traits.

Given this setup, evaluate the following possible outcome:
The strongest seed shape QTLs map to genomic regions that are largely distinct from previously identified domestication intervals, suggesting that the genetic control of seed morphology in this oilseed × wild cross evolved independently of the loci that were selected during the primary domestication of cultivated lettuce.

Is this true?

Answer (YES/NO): NO